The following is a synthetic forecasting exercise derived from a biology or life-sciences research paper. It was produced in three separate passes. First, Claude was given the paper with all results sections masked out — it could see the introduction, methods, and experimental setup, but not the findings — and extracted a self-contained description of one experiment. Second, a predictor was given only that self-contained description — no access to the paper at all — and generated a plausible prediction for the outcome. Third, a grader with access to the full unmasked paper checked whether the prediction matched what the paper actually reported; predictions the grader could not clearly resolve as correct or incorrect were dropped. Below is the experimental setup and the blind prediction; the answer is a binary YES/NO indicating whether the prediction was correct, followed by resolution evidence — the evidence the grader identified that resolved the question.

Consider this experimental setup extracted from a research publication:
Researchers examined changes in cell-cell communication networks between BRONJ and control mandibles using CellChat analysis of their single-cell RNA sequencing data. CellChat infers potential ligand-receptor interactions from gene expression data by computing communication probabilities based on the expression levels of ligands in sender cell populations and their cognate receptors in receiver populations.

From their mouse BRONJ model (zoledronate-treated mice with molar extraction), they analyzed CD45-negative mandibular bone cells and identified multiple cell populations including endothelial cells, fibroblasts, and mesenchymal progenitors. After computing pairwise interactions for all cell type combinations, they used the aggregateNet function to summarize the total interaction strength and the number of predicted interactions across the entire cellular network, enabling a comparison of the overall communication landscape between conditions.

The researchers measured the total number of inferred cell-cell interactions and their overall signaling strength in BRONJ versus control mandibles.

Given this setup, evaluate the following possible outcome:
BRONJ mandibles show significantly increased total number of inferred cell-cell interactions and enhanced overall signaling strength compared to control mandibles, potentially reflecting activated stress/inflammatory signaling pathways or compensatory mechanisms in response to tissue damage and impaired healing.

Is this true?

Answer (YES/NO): YES